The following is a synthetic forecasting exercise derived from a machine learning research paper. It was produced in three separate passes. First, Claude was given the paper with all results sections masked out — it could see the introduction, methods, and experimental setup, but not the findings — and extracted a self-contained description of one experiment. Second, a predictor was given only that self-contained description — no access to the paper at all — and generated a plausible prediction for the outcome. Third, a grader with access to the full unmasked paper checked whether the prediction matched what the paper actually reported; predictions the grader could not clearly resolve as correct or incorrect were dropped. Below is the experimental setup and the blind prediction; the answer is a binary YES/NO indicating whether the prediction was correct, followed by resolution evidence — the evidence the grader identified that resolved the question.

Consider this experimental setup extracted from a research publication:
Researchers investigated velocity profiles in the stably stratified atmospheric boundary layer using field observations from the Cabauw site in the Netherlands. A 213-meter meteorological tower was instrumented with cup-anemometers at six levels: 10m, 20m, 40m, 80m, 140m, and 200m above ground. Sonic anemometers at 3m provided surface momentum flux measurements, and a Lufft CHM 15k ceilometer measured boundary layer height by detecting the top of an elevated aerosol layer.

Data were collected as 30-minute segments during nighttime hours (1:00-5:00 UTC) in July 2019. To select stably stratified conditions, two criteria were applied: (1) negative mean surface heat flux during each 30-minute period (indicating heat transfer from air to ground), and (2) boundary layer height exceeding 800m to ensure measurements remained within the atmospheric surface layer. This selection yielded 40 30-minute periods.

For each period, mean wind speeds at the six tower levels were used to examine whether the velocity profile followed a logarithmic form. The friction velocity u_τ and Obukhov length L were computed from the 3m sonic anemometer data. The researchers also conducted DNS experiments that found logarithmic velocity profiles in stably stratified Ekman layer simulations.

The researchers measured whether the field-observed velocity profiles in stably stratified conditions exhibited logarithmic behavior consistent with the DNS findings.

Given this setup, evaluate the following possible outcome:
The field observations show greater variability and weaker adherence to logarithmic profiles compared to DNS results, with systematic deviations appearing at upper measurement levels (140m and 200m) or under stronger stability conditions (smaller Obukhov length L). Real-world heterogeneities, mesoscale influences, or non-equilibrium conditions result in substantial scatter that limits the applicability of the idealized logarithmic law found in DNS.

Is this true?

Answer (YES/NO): NO